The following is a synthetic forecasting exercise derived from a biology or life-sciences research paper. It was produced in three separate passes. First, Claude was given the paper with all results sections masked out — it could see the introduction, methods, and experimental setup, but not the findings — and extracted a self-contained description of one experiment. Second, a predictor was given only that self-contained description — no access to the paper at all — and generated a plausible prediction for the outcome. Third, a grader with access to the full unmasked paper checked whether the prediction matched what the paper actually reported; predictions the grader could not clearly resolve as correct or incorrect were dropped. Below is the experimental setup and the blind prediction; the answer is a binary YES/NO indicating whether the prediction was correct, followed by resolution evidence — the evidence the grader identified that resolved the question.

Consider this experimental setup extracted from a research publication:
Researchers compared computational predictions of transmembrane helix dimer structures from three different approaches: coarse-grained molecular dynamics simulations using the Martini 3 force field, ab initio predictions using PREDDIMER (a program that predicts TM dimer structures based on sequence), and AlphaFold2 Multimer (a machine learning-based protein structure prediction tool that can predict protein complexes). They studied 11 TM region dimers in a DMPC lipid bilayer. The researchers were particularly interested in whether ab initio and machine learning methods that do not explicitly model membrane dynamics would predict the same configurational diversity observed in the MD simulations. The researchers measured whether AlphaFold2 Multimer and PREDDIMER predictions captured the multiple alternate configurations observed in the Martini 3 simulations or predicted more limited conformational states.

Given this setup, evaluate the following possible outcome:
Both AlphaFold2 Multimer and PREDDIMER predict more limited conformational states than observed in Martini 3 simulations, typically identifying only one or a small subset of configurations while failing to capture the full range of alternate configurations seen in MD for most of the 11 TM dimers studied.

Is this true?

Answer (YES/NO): NO